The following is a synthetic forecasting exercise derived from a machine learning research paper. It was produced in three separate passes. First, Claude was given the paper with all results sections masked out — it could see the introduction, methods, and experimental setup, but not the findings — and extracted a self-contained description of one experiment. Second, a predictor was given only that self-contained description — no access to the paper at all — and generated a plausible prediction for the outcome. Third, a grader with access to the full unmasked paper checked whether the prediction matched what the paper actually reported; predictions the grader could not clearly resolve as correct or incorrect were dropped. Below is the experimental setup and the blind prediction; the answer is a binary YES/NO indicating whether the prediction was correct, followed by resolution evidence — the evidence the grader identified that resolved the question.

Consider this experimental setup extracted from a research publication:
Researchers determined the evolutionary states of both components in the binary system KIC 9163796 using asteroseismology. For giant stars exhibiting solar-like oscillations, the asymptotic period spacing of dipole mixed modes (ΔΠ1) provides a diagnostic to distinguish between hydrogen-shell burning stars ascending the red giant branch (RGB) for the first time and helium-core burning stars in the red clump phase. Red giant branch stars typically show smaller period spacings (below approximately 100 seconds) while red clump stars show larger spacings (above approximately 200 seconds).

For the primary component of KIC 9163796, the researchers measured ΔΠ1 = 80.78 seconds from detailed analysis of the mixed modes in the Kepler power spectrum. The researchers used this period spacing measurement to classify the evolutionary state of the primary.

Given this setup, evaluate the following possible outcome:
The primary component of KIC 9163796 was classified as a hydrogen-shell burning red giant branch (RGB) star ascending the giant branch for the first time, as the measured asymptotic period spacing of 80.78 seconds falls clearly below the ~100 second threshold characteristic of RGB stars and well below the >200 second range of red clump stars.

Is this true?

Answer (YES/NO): YES